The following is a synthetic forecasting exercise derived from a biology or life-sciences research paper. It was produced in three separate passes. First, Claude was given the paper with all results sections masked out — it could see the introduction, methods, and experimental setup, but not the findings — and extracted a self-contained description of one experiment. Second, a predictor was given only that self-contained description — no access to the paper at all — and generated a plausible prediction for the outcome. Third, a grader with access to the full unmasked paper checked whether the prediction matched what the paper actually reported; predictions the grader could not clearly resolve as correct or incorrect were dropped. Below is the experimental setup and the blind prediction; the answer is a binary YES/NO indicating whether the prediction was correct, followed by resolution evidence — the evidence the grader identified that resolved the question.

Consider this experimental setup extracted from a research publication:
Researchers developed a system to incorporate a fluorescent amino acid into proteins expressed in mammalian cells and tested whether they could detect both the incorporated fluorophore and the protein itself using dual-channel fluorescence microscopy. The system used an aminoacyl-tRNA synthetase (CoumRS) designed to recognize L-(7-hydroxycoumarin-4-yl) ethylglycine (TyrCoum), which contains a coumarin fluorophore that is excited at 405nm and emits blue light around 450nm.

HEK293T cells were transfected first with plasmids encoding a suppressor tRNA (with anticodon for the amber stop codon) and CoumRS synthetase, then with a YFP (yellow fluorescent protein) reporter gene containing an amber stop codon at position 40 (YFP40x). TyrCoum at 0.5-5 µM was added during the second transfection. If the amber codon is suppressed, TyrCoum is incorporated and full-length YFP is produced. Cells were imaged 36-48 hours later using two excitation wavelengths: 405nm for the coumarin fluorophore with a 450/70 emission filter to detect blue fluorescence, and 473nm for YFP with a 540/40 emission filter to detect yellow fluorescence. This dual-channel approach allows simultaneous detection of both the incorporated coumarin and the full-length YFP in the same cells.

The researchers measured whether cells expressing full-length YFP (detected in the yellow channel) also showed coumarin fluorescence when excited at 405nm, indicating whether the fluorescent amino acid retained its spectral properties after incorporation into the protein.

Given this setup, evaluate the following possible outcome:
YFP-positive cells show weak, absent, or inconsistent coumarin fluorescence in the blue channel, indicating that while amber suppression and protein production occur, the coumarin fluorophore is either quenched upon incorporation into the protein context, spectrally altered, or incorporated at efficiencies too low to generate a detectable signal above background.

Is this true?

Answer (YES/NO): NO